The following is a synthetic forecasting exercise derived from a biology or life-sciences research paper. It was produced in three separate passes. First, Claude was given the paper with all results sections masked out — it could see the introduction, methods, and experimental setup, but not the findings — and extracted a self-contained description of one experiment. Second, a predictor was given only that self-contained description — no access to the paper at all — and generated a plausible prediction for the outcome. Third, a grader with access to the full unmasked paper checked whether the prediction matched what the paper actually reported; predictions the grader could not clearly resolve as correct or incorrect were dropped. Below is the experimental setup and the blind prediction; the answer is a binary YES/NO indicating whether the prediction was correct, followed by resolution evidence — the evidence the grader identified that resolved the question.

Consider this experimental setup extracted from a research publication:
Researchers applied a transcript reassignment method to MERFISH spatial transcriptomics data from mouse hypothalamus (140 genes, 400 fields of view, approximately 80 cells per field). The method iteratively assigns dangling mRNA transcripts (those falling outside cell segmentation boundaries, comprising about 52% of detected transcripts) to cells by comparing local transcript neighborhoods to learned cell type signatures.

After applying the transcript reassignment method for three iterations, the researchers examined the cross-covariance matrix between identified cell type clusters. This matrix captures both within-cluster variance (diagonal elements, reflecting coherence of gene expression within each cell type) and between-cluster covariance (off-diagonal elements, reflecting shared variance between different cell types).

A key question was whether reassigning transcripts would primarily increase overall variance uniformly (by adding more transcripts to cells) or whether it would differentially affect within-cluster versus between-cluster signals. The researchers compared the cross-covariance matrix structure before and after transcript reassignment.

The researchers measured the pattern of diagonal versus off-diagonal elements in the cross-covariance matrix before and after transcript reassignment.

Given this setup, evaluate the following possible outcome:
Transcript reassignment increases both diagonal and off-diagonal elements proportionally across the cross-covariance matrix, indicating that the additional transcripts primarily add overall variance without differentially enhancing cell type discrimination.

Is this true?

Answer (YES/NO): NO